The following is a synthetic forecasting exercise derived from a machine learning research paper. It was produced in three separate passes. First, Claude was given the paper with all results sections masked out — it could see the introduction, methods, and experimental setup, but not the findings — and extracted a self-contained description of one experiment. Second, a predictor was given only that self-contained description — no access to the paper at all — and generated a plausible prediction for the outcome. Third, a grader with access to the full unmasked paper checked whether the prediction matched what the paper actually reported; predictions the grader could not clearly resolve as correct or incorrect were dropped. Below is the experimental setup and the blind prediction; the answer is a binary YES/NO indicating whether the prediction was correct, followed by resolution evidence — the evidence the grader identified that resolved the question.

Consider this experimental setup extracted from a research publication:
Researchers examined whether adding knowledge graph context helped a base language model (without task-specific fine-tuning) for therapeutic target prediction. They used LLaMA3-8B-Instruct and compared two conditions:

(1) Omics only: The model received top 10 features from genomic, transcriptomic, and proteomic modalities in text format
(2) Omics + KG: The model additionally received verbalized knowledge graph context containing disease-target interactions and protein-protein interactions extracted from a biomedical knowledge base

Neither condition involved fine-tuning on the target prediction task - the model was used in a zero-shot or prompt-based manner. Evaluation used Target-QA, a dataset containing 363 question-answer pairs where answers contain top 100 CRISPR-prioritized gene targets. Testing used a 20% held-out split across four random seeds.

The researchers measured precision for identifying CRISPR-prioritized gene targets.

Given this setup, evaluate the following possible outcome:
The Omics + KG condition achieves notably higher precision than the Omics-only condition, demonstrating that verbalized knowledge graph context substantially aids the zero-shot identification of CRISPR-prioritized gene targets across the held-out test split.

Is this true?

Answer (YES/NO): NO